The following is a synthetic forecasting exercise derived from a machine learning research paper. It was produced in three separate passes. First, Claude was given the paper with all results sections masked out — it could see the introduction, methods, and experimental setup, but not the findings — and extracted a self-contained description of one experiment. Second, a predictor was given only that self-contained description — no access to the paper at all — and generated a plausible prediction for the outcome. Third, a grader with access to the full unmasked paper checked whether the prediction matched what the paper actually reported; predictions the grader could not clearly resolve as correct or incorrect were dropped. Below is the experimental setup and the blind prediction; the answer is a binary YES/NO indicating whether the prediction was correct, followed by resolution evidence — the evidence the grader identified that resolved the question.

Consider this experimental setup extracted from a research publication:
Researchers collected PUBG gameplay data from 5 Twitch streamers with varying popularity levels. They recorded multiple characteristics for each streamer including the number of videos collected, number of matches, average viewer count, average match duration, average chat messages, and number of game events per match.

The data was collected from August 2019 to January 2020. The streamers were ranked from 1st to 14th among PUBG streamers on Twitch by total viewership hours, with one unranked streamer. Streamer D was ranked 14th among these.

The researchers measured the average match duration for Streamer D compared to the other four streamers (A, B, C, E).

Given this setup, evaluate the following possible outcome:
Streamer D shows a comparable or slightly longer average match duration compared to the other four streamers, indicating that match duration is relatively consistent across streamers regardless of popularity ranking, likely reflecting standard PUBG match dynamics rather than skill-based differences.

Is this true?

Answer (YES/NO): NO